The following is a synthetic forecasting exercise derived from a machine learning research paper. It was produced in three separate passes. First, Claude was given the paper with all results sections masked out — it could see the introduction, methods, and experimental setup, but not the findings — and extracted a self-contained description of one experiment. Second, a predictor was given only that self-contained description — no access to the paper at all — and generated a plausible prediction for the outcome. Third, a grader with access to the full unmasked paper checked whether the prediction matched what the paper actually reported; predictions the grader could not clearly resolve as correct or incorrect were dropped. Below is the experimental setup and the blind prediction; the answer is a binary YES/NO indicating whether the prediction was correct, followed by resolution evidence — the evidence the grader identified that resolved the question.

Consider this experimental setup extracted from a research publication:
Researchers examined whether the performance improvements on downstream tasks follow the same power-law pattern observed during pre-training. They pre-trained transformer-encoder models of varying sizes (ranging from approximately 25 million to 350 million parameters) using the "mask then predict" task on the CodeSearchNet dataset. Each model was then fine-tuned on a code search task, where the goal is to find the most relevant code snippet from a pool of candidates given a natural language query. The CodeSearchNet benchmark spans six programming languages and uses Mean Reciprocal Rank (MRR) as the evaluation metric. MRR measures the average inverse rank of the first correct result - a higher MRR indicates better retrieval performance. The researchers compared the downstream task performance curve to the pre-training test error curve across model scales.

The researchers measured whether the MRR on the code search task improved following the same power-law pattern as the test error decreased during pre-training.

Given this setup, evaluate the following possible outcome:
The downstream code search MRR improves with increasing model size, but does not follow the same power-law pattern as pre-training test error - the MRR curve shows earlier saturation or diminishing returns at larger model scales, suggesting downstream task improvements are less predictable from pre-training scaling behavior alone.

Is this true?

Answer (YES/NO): YES